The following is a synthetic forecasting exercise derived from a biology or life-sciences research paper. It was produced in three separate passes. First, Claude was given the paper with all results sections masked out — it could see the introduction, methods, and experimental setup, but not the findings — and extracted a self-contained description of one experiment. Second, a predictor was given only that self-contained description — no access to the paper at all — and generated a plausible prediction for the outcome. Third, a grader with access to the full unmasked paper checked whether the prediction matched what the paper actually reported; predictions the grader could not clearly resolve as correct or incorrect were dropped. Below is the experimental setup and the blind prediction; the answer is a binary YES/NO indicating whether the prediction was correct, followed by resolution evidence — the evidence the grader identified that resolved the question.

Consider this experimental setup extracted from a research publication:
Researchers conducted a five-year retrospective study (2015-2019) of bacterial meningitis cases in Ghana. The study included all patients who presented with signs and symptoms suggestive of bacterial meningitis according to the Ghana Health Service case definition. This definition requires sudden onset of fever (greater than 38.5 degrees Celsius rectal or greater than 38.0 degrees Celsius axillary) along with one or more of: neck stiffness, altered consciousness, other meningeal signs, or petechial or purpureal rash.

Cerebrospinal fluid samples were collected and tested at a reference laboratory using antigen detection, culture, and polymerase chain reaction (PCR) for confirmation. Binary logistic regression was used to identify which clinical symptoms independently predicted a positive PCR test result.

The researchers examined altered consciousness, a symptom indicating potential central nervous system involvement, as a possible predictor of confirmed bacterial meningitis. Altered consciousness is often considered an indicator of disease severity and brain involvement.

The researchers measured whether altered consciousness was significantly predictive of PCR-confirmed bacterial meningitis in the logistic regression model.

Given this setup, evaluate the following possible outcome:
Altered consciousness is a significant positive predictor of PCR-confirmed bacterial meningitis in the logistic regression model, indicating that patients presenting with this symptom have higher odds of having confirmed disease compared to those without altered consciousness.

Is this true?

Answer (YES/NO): NO